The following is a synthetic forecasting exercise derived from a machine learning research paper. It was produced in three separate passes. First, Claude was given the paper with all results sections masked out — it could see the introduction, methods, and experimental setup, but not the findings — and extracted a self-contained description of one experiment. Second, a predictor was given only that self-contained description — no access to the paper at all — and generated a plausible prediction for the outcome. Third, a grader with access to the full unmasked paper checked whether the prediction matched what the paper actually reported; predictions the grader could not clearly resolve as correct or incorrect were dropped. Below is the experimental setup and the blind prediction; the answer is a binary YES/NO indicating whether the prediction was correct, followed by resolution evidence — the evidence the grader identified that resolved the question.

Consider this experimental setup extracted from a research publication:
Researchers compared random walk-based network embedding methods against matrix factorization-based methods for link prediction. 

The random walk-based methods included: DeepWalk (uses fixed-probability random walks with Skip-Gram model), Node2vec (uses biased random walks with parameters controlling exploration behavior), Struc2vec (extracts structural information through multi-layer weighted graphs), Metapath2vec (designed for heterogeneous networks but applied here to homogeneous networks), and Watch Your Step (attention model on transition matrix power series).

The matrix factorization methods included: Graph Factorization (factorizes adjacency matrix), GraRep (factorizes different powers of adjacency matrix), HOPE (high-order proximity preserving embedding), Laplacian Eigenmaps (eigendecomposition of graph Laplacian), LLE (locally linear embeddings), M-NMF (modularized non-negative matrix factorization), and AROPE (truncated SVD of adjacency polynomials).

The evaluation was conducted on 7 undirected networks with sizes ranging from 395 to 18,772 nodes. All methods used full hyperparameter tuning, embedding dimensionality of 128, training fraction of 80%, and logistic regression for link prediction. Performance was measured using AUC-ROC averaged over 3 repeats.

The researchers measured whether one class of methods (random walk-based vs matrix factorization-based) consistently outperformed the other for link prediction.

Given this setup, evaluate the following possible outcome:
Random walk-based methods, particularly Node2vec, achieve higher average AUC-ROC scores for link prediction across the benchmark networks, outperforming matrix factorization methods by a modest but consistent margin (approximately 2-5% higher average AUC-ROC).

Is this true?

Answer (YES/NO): NO